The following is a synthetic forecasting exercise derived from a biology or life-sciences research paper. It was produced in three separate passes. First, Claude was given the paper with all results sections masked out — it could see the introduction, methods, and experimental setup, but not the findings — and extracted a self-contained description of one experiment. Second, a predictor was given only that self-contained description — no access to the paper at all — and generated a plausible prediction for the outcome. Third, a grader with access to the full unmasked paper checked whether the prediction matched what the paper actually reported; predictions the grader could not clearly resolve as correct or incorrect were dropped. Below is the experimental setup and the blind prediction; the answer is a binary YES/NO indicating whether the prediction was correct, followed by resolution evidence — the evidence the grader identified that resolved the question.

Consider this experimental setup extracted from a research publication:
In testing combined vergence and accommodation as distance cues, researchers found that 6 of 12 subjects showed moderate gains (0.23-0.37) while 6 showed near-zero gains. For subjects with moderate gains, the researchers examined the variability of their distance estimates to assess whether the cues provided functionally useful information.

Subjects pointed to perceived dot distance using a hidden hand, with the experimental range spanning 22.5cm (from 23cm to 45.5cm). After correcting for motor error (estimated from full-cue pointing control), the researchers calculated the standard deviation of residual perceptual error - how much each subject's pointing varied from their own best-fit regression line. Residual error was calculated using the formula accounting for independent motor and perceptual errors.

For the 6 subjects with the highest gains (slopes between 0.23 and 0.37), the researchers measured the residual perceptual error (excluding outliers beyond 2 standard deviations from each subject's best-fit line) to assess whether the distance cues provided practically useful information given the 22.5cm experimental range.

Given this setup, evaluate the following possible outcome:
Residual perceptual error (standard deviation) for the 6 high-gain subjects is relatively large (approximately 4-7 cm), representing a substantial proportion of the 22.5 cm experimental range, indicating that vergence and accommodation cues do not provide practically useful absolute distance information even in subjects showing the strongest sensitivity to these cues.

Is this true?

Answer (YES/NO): NO